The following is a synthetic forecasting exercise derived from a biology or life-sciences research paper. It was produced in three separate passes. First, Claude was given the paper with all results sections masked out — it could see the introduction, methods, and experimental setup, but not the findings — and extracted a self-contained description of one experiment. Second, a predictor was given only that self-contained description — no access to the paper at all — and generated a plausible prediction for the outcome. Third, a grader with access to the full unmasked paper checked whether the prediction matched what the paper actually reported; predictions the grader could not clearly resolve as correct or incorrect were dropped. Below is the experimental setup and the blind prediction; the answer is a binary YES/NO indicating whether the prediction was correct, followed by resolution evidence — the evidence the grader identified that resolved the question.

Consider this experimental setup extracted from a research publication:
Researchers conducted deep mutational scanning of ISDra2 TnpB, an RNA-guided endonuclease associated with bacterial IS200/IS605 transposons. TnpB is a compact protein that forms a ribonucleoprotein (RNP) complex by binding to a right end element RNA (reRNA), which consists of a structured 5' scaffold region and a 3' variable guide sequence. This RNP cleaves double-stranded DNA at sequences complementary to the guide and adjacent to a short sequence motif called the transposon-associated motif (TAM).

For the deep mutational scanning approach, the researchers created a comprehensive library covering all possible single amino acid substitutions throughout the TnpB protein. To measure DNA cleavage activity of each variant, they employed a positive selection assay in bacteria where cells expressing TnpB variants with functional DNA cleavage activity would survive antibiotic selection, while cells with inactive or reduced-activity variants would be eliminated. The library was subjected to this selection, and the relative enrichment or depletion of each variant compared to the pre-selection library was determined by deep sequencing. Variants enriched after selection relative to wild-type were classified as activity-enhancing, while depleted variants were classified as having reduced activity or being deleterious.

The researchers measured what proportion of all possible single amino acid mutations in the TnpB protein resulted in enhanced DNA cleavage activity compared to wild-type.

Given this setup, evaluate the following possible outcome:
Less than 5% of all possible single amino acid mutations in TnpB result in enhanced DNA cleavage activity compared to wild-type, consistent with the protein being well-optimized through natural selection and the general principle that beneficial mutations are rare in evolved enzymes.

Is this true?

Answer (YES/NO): NO